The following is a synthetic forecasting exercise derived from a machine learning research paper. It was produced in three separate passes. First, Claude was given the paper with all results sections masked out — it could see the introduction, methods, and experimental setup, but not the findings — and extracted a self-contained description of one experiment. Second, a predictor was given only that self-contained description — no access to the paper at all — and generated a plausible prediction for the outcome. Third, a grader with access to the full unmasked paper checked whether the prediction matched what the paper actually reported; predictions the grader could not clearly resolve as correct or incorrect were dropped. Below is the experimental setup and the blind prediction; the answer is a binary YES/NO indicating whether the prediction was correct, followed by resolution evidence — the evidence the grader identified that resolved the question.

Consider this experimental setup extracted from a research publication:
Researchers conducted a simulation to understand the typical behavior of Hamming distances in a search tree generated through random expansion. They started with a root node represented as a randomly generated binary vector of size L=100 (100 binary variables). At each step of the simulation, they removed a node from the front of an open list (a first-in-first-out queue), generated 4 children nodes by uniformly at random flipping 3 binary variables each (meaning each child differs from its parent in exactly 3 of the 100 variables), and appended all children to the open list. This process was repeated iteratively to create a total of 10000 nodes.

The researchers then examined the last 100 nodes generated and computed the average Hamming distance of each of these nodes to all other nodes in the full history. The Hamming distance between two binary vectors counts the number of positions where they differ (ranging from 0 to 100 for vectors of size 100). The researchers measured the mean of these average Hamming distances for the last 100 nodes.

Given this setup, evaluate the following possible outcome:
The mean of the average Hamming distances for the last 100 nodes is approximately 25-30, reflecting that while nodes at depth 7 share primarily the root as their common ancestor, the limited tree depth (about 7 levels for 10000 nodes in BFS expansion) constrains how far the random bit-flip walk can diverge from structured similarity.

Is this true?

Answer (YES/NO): NO